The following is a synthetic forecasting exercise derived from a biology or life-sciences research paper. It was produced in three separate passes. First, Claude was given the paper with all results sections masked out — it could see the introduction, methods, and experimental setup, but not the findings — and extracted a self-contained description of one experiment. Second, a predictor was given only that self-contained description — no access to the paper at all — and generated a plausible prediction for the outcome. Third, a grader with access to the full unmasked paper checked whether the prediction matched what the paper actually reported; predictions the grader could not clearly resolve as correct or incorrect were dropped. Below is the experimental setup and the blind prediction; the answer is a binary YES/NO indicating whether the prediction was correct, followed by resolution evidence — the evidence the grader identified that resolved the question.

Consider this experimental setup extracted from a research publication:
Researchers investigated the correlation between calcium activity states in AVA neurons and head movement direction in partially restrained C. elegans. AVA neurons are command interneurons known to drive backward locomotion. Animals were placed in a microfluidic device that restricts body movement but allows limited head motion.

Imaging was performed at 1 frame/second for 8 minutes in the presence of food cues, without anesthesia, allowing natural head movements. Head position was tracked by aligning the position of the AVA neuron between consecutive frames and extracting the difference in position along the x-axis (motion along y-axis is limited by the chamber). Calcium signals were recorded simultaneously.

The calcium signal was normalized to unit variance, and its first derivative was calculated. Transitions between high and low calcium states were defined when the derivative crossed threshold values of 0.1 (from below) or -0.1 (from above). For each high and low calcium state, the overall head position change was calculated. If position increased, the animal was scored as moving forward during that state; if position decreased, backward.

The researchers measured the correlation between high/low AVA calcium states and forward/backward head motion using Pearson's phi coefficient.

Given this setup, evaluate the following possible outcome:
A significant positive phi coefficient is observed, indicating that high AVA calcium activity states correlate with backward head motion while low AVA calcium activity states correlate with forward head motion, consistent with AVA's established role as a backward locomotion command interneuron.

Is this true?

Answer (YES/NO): YES